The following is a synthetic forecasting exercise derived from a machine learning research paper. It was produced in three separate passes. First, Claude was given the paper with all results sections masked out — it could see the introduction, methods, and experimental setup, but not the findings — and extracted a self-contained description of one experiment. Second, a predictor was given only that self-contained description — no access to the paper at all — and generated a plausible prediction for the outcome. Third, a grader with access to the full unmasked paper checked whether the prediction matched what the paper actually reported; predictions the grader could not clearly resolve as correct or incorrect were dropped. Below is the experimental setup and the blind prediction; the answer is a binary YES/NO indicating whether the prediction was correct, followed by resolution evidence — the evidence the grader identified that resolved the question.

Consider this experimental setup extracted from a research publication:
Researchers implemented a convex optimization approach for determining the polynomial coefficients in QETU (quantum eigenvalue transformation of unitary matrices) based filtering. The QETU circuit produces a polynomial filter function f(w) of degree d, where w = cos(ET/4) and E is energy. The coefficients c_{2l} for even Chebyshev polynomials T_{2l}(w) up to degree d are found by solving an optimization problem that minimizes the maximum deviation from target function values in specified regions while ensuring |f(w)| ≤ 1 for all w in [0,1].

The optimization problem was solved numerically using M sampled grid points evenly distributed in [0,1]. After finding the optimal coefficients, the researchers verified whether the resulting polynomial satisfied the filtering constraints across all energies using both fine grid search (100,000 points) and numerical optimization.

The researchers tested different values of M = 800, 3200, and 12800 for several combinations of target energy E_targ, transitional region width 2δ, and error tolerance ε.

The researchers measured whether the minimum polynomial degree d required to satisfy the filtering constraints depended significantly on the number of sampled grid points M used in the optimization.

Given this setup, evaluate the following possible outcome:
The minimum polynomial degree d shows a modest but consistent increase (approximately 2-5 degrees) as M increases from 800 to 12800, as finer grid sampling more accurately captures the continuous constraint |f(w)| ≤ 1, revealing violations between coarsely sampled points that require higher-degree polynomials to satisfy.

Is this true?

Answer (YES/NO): NO